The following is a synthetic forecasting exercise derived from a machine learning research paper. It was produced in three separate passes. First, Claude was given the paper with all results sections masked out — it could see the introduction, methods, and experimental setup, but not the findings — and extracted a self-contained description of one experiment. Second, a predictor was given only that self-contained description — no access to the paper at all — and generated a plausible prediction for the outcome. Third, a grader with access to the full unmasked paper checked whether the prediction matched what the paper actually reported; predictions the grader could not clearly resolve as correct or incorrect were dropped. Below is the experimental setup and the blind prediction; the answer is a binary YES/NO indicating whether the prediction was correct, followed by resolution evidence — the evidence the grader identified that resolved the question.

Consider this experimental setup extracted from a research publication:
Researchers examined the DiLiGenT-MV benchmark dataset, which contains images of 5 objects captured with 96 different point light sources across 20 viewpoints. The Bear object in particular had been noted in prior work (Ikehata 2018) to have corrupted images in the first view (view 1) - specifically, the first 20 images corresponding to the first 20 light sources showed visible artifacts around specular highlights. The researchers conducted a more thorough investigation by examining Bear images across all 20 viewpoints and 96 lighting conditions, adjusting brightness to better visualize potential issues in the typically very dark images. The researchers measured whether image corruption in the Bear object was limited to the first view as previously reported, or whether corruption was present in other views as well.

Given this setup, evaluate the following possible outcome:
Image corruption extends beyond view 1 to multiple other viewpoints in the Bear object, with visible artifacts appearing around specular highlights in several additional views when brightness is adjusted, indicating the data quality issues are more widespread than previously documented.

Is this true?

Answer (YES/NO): YES